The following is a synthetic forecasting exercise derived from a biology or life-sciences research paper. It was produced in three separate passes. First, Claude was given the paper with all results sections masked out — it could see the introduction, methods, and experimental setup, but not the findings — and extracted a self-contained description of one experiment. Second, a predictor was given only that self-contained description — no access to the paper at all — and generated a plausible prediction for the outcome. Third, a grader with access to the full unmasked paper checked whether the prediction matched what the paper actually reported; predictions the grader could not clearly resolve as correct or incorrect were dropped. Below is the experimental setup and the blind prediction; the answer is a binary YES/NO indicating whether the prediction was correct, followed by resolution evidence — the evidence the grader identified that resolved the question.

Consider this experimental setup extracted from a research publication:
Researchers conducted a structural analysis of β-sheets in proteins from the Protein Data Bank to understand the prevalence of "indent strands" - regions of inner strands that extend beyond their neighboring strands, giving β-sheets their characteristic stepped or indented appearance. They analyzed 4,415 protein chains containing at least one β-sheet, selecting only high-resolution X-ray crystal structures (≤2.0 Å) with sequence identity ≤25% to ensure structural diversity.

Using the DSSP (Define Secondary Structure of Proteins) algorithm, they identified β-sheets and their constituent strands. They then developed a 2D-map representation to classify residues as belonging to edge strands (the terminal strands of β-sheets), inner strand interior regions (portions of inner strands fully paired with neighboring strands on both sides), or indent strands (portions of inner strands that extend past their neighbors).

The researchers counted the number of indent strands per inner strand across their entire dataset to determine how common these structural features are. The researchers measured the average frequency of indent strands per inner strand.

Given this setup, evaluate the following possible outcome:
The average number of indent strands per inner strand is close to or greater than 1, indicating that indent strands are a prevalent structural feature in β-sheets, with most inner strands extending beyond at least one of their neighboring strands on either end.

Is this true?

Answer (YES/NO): YES